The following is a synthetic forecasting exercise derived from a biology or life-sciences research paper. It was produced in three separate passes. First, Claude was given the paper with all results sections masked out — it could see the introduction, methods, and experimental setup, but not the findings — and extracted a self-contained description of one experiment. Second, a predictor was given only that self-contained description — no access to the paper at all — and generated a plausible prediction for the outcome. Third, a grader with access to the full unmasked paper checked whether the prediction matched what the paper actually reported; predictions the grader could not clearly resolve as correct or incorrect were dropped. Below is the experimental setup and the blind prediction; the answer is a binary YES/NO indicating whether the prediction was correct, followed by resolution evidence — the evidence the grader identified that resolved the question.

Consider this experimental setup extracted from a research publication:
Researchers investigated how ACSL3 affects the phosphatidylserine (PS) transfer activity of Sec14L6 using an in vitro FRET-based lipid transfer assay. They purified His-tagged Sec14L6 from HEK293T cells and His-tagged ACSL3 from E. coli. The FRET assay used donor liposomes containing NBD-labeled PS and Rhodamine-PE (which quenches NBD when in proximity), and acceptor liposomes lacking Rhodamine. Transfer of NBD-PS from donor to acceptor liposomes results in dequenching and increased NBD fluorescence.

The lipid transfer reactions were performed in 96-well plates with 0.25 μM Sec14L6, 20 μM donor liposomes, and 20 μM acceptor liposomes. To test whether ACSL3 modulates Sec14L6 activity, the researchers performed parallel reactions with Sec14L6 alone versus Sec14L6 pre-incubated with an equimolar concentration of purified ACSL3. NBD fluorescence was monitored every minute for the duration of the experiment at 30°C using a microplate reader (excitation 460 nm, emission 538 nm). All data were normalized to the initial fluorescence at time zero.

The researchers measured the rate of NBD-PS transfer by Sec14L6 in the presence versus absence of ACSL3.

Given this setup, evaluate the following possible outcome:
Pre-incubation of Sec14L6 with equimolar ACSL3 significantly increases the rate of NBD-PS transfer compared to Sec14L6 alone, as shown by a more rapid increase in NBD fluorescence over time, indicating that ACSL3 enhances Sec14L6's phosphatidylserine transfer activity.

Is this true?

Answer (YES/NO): YES